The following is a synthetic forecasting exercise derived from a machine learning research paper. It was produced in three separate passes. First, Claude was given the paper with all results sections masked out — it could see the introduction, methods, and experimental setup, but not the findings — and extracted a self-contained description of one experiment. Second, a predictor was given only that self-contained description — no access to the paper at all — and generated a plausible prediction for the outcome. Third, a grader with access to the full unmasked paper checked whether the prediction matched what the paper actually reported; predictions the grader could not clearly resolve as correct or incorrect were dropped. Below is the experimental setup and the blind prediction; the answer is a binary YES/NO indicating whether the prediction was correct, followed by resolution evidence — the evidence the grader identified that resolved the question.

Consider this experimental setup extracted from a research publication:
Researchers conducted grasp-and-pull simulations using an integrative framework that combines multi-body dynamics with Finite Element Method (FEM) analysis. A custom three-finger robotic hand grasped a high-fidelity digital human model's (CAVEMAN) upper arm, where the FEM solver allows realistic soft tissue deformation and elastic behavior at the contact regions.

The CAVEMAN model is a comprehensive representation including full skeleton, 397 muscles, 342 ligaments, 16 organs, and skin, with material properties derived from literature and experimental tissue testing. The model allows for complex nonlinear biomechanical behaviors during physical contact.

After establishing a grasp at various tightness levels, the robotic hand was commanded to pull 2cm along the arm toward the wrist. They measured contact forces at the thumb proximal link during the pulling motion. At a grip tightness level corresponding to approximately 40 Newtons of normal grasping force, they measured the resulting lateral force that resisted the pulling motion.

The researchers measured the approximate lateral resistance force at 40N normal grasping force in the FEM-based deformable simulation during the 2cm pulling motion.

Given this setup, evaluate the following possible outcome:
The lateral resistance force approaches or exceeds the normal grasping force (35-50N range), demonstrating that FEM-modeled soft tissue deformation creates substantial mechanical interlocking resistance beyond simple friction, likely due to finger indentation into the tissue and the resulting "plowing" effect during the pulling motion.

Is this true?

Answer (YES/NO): YES